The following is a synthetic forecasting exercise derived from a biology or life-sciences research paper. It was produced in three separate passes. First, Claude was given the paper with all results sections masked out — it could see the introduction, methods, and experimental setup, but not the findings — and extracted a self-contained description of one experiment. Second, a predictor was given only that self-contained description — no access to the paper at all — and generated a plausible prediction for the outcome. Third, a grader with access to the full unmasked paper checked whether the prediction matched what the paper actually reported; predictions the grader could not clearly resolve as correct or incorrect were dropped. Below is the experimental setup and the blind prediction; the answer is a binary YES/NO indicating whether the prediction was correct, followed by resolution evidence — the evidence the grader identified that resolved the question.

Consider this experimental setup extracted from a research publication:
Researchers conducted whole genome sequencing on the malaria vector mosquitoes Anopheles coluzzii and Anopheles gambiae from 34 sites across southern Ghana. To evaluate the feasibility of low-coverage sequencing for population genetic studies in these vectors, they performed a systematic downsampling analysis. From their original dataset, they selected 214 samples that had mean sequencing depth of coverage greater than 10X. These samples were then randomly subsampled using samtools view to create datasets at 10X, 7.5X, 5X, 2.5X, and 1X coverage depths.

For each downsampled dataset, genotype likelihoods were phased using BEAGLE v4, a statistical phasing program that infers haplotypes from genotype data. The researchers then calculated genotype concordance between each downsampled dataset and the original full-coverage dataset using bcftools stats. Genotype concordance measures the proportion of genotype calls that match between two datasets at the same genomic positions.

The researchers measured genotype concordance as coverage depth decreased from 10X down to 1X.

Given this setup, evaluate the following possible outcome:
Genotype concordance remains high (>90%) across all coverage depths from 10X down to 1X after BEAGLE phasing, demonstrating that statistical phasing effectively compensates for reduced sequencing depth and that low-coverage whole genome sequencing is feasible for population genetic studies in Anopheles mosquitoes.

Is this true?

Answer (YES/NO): NO